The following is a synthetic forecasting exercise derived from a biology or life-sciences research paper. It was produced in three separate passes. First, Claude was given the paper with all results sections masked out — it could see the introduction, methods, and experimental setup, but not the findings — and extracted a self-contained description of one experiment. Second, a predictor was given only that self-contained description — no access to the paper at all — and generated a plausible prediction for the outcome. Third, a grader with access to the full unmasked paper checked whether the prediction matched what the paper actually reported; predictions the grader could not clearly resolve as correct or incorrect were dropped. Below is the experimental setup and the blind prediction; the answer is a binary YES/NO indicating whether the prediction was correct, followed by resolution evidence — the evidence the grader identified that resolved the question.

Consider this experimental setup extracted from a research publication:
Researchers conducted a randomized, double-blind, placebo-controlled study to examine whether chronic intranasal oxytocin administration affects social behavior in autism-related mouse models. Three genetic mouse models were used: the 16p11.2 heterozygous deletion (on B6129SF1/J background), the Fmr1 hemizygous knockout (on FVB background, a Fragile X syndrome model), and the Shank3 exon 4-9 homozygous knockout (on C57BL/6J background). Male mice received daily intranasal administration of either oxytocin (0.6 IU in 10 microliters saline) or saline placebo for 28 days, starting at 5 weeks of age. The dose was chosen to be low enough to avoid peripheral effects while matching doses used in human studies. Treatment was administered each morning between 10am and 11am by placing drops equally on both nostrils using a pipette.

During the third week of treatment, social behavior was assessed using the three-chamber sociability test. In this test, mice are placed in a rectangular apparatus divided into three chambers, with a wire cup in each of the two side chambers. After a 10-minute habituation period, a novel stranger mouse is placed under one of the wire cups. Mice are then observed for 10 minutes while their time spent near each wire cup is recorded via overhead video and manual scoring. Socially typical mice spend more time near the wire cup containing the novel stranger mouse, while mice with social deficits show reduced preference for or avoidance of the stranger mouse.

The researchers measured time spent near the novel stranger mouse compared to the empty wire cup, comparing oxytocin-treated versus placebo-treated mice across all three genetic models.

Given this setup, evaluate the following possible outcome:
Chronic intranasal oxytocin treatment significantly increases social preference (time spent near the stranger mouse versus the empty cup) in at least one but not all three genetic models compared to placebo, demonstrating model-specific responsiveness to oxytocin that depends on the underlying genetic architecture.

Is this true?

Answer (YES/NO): NO